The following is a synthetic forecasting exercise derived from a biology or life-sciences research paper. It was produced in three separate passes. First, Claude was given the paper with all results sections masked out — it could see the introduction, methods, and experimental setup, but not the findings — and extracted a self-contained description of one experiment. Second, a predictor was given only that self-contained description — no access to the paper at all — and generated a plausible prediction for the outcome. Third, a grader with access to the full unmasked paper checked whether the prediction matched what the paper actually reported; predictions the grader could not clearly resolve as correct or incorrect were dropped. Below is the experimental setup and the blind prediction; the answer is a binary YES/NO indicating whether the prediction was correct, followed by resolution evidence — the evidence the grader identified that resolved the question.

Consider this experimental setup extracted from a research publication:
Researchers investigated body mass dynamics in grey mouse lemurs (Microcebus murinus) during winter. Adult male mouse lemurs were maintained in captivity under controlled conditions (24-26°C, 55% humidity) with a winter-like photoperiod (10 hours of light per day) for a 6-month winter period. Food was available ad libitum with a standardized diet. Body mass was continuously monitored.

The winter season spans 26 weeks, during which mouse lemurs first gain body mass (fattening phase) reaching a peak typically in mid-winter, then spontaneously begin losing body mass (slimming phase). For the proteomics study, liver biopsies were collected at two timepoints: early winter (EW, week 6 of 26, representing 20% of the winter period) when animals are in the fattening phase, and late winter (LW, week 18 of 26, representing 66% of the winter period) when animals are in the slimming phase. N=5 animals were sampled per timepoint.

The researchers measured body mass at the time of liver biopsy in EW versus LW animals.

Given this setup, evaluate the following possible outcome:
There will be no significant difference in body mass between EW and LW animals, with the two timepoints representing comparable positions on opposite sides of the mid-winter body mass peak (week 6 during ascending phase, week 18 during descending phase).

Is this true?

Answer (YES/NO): YES